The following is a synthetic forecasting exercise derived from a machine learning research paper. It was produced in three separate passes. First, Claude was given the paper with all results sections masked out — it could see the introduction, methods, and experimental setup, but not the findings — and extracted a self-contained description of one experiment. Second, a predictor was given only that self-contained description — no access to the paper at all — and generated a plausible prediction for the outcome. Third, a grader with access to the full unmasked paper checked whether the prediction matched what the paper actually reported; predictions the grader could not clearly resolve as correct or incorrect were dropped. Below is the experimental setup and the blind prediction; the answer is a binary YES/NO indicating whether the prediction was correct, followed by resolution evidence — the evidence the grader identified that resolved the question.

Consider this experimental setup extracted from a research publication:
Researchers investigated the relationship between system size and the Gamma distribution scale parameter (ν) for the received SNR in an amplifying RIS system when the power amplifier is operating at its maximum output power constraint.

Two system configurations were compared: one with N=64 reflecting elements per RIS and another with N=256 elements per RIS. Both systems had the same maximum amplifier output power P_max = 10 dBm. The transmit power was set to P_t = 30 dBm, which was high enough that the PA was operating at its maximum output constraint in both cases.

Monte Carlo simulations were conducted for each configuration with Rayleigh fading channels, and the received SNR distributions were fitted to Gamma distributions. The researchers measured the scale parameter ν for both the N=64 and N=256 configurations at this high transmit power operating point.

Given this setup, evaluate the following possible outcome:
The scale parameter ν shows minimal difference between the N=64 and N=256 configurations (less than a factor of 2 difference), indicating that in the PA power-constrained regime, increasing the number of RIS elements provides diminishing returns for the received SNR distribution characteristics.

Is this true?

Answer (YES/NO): YES